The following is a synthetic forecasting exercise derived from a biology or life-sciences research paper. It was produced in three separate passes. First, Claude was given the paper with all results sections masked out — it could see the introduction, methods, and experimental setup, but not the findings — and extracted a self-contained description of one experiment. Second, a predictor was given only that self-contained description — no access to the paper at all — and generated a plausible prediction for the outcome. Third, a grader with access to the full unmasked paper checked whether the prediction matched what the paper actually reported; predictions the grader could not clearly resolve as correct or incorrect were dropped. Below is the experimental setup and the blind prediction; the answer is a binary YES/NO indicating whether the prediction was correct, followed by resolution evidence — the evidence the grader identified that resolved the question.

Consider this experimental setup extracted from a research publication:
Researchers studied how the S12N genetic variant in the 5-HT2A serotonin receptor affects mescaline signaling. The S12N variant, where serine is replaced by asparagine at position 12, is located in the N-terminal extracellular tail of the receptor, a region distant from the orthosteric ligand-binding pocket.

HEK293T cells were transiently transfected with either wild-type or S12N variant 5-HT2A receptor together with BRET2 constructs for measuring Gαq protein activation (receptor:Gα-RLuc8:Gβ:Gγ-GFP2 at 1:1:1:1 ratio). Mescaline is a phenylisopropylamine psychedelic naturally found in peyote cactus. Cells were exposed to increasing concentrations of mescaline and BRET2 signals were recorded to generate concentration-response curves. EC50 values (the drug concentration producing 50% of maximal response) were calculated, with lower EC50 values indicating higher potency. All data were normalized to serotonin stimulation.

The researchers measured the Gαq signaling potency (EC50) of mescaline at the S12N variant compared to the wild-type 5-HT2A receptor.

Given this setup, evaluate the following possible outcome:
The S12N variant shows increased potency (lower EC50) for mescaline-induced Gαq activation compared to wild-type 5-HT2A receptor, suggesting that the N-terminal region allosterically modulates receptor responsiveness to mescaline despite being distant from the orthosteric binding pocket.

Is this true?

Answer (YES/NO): YES